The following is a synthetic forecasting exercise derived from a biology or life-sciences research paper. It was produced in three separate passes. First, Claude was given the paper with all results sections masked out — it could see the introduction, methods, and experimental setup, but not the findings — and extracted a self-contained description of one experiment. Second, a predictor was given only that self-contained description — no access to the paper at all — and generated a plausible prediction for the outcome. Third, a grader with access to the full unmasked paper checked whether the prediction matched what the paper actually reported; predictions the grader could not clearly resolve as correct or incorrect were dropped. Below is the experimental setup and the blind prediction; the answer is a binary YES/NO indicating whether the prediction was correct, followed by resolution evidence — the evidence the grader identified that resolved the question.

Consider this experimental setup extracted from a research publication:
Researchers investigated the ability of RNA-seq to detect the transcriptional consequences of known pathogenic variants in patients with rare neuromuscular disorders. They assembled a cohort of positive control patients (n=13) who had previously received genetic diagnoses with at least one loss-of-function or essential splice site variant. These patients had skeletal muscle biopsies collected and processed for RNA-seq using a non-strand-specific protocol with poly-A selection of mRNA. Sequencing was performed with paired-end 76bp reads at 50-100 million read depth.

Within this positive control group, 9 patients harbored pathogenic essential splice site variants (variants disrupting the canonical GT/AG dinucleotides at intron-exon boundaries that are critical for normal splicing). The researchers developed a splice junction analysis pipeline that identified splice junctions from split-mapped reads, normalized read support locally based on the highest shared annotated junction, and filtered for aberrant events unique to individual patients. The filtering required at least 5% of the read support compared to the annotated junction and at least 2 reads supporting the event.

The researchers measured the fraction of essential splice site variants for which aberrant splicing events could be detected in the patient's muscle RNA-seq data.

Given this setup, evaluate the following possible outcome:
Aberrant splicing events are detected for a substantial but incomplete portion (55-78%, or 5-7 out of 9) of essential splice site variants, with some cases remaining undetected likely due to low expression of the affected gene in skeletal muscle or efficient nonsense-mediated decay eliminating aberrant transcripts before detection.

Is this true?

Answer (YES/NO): NO